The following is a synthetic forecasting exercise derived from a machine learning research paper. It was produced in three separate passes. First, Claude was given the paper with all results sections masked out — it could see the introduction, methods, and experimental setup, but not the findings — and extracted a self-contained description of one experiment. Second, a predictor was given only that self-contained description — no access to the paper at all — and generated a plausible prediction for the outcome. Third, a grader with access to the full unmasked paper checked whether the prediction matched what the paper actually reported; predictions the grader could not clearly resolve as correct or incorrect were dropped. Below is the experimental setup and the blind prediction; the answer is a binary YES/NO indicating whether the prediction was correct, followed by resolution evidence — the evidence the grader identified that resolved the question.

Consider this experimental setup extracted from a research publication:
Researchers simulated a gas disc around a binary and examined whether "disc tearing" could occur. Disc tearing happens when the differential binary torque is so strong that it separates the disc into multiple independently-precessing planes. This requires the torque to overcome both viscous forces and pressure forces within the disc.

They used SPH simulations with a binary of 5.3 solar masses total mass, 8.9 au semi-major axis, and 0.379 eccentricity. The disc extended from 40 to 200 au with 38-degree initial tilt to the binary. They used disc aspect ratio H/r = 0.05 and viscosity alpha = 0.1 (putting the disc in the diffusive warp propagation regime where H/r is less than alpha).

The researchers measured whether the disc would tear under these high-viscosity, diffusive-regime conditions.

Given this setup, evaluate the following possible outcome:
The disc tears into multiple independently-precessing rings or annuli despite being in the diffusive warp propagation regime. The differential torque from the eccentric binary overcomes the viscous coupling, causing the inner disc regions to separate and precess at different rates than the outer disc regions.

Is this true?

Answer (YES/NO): YES